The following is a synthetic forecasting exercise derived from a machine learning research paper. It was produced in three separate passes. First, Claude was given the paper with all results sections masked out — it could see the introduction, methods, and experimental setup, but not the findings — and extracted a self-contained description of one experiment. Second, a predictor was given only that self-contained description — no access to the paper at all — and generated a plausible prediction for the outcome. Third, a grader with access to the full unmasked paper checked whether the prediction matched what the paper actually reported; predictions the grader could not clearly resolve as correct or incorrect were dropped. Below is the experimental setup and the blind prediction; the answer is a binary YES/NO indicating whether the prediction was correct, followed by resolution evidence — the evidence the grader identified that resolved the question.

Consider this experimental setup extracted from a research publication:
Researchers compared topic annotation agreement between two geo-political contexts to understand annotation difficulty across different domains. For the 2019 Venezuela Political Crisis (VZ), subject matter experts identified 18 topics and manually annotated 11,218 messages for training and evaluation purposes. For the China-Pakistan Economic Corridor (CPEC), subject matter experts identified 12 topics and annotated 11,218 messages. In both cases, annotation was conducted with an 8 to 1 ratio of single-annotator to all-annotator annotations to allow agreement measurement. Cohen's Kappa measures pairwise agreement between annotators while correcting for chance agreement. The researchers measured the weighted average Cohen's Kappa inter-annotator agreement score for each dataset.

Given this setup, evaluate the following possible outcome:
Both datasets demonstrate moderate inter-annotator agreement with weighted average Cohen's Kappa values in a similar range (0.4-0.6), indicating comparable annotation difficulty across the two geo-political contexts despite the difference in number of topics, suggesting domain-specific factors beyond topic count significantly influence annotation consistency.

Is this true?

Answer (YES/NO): NO